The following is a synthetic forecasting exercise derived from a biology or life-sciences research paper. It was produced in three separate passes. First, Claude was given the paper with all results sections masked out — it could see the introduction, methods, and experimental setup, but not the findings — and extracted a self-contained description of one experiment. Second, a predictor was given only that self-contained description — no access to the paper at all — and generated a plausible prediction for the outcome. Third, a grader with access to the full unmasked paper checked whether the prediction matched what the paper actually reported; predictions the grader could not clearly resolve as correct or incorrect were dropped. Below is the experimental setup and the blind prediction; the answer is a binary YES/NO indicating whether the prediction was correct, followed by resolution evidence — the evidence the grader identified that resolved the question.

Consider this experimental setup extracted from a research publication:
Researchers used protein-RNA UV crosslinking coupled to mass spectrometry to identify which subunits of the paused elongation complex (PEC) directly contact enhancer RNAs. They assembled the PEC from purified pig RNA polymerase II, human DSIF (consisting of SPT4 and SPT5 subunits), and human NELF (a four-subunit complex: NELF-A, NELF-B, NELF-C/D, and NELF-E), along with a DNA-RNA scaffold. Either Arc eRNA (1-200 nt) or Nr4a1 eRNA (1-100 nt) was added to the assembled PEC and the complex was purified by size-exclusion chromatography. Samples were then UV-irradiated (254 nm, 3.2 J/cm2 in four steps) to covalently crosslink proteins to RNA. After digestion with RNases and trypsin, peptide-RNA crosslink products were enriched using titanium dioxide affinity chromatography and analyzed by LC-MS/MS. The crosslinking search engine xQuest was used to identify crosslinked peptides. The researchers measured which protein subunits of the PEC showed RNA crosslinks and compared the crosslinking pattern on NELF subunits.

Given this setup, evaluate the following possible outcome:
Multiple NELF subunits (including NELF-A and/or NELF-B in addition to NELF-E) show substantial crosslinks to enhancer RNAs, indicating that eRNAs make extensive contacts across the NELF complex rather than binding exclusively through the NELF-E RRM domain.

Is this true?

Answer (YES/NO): YES